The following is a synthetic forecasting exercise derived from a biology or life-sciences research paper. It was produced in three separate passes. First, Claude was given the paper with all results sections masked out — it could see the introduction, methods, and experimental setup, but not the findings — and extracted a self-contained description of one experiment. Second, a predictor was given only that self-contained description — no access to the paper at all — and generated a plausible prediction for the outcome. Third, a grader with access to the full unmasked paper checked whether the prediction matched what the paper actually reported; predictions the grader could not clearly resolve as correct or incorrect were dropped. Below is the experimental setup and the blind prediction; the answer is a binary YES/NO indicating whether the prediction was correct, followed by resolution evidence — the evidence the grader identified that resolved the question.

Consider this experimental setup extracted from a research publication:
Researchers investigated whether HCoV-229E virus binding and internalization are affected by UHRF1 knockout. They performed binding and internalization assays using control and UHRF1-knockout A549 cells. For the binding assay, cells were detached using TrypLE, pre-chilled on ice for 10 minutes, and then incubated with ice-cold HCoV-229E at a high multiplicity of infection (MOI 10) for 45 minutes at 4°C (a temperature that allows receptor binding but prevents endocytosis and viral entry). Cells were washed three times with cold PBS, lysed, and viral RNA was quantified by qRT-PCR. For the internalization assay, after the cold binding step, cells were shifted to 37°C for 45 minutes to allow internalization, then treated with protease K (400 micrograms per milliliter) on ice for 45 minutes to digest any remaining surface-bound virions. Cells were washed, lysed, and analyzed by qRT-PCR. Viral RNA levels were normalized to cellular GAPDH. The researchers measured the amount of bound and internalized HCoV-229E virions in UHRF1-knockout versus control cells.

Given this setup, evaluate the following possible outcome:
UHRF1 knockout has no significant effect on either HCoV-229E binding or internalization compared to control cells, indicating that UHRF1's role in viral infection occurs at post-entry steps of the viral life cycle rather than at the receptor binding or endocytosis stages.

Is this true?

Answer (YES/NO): NO